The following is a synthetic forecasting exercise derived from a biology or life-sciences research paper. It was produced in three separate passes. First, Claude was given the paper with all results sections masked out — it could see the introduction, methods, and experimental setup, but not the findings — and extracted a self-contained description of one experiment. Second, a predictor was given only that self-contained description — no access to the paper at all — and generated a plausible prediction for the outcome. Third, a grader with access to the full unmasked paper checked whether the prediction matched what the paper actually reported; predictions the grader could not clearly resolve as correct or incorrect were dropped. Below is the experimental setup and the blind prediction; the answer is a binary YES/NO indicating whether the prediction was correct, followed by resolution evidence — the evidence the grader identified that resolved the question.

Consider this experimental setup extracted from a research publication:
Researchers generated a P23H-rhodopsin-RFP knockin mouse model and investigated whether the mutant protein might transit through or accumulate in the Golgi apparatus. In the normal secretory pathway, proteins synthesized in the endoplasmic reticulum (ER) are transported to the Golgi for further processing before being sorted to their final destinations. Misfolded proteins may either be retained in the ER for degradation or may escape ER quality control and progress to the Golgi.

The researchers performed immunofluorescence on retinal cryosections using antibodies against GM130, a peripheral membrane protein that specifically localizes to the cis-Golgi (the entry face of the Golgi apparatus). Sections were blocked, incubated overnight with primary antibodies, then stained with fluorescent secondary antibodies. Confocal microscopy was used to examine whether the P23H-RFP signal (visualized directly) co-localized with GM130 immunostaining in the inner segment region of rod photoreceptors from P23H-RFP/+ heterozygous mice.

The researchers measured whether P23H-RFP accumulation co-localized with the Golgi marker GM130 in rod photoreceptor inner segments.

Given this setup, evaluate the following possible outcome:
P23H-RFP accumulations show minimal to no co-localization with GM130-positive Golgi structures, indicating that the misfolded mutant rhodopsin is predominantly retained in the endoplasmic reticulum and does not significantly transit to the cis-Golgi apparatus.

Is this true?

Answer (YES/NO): YES